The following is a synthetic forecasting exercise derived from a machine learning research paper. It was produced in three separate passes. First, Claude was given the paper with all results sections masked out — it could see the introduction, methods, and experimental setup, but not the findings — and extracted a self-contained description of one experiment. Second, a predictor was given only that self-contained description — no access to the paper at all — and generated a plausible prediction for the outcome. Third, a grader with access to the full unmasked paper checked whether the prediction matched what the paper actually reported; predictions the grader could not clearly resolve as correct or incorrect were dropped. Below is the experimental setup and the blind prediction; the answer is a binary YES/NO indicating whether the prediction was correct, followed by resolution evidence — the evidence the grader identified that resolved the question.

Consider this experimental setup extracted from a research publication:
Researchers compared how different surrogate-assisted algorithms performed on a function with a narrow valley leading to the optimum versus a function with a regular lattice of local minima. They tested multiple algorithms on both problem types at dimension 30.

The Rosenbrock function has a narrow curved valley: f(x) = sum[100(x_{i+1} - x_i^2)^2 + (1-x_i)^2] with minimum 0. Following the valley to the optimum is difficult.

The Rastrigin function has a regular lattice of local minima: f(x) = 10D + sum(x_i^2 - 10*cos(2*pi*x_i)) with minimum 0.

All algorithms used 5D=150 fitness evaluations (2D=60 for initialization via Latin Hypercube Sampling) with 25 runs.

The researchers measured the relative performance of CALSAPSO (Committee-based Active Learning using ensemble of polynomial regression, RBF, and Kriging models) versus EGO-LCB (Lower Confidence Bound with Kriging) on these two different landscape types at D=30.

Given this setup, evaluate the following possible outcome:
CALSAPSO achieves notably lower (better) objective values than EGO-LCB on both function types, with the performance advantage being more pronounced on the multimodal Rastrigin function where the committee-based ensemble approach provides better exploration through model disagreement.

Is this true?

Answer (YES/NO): NO